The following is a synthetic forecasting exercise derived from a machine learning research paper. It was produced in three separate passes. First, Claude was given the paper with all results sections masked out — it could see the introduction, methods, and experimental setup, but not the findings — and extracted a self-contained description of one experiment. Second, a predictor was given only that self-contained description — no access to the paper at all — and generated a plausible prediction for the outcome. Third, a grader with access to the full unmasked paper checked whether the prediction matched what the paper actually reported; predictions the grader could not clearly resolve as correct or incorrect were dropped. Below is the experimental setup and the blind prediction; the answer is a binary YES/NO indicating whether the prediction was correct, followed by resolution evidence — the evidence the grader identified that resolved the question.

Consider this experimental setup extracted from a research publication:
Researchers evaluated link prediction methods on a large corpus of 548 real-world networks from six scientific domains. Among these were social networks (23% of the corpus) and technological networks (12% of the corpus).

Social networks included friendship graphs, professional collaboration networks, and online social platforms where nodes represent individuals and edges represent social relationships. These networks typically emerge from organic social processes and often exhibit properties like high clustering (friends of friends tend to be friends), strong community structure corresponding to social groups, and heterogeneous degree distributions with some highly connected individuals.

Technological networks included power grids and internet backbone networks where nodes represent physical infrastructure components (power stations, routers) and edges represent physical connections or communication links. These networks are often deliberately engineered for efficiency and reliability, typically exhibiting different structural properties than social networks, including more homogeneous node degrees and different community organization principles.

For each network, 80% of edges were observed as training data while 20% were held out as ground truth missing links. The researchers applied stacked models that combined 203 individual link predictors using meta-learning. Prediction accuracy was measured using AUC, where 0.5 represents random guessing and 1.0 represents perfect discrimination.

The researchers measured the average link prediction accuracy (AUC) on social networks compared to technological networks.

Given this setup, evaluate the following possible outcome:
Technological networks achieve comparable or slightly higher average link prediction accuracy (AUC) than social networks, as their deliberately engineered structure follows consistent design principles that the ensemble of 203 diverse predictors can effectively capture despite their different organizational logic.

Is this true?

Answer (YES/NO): NO